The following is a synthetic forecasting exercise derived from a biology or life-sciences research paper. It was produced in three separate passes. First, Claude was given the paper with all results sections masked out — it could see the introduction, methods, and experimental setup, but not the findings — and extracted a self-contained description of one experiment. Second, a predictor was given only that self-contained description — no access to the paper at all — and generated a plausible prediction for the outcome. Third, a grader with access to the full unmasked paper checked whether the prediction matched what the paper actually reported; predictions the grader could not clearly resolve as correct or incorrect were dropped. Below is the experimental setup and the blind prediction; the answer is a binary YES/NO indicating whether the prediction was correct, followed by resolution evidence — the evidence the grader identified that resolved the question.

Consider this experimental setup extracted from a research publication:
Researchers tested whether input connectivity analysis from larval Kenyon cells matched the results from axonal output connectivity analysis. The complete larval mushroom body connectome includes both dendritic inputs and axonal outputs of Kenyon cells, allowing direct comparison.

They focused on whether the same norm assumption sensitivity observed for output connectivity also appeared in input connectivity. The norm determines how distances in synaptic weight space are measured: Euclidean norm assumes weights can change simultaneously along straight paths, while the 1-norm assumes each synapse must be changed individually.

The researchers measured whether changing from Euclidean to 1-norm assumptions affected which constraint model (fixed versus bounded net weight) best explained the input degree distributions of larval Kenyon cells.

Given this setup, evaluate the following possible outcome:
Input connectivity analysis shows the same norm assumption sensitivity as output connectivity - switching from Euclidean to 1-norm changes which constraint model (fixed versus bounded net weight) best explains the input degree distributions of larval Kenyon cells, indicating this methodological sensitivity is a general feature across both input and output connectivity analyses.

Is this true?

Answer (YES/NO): NO